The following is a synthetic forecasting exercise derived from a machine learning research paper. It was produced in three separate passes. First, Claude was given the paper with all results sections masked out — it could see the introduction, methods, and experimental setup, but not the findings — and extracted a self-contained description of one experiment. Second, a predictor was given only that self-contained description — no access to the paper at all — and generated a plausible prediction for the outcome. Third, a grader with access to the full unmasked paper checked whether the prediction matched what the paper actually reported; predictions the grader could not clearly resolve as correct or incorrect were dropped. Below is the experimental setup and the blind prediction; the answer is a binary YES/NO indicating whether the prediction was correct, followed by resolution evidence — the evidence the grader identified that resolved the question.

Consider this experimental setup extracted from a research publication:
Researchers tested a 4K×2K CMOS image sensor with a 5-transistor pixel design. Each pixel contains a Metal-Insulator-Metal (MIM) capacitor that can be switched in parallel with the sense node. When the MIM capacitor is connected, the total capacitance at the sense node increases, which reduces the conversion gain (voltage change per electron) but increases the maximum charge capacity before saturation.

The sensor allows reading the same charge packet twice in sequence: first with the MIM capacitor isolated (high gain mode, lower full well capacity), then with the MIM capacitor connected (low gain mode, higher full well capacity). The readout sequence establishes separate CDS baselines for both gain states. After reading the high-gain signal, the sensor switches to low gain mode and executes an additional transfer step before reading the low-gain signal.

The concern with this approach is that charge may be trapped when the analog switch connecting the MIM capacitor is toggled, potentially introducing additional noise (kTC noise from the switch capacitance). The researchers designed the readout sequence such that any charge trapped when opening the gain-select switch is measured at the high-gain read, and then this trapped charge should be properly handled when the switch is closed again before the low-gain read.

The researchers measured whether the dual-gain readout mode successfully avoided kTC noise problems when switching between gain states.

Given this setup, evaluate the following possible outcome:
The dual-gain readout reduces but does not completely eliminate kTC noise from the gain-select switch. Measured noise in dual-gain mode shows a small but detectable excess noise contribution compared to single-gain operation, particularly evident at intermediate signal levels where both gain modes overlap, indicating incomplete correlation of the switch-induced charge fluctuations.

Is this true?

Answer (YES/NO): NO